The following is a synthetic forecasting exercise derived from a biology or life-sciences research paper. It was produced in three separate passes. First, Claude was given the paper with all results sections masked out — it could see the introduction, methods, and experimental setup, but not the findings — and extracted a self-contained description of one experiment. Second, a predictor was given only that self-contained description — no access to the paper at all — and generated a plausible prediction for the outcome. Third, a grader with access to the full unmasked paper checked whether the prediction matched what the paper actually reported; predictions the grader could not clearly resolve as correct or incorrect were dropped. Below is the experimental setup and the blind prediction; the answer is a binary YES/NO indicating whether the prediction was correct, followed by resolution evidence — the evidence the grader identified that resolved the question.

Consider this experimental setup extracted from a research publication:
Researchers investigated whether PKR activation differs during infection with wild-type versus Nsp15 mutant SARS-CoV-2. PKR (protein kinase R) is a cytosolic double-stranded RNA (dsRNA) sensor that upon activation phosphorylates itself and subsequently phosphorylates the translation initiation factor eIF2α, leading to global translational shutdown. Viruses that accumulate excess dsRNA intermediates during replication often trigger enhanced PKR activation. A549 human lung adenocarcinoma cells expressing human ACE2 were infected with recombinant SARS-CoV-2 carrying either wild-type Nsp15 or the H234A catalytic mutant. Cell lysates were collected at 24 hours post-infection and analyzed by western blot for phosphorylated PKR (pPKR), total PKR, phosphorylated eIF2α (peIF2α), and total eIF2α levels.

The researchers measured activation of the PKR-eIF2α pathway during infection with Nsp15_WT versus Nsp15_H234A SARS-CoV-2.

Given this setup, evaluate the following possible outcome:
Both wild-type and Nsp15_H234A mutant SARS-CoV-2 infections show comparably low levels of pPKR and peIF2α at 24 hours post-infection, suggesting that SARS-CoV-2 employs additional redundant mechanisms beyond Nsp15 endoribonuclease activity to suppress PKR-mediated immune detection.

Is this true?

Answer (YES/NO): NO